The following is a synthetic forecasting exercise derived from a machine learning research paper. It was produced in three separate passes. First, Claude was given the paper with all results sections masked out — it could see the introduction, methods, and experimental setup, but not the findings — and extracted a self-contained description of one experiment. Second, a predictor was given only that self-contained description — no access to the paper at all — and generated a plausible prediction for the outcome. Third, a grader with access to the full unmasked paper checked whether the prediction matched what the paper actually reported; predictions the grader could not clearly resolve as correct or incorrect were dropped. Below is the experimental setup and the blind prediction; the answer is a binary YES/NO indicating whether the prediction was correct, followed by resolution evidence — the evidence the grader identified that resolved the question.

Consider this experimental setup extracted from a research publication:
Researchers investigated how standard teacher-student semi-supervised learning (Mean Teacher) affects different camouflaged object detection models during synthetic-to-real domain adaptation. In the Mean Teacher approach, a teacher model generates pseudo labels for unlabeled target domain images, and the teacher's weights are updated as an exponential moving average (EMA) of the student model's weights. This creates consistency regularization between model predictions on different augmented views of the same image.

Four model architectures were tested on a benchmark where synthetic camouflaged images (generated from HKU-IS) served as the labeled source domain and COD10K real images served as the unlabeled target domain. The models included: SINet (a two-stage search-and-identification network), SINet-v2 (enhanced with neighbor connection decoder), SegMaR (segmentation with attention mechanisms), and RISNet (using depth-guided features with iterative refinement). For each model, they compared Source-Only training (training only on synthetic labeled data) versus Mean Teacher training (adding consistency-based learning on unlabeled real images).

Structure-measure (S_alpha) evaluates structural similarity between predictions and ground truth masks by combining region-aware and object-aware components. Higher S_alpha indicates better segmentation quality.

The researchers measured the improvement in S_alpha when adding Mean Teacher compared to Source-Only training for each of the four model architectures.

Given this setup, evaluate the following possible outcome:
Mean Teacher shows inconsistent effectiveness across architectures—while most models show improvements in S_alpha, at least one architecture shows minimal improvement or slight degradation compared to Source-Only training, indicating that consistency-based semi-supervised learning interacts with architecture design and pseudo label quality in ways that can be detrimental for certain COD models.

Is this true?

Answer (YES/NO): YES